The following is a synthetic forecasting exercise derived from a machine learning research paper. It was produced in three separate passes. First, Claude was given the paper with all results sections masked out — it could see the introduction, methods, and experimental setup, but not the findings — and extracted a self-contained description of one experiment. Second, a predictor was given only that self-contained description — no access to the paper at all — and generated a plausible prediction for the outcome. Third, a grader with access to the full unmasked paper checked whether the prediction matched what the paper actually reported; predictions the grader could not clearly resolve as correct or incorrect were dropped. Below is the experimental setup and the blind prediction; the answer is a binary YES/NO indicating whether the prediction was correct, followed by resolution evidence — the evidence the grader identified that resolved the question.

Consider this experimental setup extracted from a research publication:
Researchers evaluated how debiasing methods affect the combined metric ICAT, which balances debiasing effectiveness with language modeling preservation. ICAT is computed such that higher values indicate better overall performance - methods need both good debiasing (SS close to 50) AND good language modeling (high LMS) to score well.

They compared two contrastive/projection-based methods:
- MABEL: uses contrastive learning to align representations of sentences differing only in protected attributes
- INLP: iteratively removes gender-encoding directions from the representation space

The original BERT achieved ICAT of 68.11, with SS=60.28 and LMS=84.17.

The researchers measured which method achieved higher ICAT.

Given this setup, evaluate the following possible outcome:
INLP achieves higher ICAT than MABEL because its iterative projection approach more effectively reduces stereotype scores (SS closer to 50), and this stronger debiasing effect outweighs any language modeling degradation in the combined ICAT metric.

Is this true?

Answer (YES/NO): NO